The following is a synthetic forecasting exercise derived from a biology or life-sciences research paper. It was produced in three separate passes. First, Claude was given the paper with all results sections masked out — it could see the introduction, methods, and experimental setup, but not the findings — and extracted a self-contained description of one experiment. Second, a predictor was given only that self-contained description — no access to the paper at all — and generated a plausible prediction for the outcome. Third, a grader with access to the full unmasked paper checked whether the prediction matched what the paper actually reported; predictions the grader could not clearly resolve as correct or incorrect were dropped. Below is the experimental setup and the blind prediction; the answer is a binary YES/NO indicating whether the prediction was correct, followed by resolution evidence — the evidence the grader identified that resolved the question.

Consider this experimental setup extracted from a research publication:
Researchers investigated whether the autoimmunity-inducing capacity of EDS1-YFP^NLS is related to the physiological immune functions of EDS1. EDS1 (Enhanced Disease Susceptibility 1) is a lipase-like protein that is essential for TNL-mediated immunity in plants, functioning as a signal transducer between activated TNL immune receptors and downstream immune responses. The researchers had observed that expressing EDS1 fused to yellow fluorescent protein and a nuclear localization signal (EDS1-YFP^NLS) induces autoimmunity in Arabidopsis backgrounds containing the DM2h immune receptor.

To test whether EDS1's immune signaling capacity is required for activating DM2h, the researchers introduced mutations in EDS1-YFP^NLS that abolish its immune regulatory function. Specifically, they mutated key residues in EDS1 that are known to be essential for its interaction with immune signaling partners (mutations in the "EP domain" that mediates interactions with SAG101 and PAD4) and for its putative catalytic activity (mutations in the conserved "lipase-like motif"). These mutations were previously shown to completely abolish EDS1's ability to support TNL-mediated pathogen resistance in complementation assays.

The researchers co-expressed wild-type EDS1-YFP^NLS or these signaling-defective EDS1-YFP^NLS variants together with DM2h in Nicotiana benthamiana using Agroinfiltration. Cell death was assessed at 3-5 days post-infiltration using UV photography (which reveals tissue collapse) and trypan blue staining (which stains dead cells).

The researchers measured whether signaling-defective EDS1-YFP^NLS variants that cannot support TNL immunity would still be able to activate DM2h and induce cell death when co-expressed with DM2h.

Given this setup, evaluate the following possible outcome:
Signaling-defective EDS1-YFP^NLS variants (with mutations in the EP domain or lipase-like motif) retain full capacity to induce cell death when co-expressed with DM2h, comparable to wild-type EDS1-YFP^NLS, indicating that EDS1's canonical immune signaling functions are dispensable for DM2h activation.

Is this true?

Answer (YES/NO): YES